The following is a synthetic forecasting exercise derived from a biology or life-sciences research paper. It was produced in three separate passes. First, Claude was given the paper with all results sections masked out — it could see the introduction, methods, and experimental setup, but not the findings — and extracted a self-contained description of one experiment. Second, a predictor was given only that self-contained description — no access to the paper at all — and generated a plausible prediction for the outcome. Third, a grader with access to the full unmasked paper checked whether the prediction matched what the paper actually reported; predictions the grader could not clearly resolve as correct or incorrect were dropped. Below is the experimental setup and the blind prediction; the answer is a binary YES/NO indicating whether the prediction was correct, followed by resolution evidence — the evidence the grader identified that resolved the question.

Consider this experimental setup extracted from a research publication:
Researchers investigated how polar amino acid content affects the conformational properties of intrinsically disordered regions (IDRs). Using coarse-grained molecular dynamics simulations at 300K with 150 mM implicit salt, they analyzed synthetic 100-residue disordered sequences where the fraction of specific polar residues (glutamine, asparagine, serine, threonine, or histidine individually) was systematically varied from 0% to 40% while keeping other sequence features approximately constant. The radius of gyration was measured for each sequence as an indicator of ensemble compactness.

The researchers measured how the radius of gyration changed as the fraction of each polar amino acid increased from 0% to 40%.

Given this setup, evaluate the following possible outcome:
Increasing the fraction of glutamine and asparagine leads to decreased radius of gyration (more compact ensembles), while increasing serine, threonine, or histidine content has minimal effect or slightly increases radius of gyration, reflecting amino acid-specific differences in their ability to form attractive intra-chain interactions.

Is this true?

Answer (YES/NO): YES